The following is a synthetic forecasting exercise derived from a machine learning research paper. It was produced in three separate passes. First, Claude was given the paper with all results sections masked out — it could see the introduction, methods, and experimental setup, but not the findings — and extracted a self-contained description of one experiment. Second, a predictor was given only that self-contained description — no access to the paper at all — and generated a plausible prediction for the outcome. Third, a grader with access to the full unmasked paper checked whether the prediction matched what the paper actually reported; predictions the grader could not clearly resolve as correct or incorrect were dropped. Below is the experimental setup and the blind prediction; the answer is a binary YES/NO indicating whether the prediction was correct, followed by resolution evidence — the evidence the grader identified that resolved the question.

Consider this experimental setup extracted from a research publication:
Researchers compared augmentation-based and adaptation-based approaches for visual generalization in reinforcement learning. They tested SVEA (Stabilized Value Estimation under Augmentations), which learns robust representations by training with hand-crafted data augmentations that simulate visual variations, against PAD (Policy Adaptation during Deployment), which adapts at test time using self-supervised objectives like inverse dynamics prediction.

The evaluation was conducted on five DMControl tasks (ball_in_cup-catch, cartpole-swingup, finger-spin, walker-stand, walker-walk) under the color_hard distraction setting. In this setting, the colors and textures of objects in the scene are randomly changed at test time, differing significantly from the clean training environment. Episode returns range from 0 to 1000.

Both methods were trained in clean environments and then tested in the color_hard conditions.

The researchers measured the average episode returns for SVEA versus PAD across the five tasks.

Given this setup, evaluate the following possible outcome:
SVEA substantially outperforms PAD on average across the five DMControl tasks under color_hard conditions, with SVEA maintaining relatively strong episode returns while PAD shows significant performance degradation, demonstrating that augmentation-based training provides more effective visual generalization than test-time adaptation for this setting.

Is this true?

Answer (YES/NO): YES